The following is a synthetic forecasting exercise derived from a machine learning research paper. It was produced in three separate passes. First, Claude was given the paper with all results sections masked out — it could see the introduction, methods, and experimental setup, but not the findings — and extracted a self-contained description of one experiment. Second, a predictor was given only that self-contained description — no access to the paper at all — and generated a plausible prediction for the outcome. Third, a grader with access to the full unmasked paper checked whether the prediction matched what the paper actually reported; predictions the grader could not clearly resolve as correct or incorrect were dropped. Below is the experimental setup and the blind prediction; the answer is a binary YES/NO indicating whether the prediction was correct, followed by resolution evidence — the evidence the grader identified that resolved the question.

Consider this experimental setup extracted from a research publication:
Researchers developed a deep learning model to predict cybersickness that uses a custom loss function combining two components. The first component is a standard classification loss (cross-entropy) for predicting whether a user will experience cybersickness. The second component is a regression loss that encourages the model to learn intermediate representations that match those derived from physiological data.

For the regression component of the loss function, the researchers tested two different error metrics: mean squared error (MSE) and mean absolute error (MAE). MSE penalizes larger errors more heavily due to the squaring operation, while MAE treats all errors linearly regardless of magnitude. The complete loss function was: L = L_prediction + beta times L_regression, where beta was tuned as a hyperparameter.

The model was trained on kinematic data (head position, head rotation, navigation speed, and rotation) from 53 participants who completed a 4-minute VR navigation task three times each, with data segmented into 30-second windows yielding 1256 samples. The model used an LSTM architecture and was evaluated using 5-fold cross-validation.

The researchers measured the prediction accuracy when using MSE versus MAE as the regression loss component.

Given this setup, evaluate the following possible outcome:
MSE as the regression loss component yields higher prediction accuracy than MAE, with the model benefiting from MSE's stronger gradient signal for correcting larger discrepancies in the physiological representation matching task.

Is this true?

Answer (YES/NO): YES